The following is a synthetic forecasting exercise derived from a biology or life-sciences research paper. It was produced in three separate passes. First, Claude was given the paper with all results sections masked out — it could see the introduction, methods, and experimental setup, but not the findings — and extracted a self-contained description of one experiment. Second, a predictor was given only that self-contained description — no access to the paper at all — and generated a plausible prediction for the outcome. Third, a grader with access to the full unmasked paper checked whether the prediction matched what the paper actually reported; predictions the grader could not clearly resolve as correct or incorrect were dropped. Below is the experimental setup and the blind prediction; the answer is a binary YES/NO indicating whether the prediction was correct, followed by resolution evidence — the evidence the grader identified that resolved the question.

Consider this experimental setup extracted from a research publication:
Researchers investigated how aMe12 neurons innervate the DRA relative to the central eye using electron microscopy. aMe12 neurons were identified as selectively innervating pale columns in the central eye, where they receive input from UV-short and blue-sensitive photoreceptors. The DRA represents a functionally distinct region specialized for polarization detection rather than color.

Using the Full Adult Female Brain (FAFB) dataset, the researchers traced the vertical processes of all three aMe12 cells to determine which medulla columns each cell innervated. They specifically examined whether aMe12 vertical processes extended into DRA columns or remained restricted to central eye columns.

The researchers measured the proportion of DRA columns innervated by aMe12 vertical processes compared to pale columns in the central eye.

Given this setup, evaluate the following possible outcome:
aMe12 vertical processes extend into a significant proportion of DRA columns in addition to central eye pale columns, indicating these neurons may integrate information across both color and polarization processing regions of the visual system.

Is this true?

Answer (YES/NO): NO